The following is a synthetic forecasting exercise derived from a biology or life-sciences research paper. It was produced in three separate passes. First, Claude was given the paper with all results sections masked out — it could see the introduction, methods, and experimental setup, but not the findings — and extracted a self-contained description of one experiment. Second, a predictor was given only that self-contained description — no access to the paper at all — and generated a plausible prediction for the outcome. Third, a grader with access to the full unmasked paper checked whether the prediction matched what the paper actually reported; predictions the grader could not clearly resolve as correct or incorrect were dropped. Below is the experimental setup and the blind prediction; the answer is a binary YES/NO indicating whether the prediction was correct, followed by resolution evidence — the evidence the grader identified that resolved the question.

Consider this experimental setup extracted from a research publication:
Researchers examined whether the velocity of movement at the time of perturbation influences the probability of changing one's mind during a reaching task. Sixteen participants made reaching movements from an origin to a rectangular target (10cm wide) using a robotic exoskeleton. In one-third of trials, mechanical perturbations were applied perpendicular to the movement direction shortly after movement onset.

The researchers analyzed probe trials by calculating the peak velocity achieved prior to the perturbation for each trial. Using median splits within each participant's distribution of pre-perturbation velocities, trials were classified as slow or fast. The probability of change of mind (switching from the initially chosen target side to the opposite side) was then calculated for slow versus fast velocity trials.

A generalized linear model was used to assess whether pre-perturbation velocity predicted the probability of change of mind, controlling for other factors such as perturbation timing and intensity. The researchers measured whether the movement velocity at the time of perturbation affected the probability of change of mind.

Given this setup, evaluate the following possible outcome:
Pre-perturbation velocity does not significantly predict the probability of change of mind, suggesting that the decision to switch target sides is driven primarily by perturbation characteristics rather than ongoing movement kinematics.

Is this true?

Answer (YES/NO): NO